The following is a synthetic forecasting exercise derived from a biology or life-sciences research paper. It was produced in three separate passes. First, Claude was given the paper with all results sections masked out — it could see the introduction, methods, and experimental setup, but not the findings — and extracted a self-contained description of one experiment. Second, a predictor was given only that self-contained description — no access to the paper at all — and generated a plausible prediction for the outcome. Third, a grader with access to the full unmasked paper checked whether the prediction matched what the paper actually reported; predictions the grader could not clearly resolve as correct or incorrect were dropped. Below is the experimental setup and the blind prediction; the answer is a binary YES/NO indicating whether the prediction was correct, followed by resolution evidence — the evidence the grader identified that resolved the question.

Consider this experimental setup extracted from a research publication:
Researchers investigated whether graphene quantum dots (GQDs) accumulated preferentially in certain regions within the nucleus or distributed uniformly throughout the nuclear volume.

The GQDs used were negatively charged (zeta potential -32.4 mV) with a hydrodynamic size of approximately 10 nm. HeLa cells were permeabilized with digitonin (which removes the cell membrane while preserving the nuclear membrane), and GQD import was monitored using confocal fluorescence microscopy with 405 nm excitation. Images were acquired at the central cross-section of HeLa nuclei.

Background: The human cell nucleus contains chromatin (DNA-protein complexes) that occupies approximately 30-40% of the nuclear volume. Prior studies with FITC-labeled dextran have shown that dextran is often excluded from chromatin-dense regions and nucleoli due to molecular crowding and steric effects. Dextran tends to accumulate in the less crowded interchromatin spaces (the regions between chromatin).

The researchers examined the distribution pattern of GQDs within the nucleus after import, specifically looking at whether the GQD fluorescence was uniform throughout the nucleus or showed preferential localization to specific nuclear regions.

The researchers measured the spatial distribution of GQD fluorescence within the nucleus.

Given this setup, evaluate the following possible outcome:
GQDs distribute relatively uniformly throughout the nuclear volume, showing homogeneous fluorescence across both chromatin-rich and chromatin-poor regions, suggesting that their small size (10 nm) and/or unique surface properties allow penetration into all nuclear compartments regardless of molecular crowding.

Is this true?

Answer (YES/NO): NO